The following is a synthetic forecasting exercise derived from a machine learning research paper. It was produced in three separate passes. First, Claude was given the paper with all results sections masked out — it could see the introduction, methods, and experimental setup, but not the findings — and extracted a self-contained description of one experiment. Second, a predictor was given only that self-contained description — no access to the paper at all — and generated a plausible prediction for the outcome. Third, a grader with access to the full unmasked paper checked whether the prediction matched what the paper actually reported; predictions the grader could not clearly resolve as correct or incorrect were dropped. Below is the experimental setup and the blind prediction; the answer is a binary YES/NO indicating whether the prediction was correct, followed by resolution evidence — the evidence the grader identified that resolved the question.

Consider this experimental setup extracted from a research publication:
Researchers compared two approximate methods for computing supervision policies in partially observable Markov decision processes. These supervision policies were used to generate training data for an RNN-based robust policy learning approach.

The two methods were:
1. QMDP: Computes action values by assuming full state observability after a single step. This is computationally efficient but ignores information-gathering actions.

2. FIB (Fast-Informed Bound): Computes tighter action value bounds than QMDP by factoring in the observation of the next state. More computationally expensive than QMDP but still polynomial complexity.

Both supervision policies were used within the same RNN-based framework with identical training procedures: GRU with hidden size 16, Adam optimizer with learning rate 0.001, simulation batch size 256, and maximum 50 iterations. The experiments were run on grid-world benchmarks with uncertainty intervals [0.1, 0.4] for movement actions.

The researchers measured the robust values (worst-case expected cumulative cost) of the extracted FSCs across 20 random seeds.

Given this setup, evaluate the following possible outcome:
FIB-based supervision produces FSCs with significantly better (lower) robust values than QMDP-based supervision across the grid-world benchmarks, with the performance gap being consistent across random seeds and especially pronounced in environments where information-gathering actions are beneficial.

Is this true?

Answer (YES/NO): NO